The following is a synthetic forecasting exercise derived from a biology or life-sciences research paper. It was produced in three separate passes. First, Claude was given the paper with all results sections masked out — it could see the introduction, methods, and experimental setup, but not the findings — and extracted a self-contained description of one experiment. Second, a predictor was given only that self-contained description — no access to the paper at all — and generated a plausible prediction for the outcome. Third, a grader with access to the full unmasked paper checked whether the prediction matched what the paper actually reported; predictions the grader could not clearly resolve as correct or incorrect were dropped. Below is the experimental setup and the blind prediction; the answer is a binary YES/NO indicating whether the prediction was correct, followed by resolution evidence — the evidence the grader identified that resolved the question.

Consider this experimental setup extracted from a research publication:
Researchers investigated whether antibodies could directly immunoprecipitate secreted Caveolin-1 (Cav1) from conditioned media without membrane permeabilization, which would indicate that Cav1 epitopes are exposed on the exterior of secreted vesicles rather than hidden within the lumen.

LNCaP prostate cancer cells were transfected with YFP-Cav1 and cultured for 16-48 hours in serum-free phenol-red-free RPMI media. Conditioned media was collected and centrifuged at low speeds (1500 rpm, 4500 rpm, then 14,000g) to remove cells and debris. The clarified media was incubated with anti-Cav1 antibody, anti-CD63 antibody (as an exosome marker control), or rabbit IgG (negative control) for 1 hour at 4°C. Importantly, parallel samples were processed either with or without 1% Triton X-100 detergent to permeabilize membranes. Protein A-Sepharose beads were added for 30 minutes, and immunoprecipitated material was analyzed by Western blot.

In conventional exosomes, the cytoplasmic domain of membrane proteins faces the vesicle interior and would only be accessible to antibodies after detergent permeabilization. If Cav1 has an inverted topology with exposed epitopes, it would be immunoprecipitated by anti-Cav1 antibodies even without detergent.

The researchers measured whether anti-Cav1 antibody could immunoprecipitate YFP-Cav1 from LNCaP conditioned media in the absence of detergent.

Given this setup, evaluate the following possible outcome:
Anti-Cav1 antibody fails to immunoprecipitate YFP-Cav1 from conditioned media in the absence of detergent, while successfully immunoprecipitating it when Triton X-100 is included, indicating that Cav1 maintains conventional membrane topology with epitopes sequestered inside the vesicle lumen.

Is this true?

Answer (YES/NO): NO